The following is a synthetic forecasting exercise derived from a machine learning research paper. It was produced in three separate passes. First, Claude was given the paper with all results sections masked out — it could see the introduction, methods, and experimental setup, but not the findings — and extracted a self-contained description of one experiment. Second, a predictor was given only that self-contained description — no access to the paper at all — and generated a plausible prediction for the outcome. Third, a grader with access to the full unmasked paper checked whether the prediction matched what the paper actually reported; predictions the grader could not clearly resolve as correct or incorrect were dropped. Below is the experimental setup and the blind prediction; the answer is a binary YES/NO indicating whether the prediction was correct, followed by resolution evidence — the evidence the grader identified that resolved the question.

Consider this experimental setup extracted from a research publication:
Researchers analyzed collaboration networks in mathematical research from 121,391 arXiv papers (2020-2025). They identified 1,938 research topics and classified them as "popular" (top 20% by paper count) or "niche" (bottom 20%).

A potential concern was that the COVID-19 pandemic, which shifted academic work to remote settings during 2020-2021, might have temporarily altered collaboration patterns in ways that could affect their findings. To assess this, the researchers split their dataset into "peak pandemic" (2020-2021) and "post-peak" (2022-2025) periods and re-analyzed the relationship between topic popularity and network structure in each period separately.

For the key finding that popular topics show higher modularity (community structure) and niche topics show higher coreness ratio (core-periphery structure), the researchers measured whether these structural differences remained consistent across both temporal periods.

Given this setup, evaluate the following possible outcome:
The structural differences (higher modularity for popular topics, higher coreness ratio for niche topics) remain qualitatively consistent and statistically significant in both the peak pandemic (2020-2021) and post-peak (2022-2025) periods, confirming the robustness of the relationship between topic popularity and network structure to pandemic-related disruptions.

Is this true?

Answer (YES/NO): YES